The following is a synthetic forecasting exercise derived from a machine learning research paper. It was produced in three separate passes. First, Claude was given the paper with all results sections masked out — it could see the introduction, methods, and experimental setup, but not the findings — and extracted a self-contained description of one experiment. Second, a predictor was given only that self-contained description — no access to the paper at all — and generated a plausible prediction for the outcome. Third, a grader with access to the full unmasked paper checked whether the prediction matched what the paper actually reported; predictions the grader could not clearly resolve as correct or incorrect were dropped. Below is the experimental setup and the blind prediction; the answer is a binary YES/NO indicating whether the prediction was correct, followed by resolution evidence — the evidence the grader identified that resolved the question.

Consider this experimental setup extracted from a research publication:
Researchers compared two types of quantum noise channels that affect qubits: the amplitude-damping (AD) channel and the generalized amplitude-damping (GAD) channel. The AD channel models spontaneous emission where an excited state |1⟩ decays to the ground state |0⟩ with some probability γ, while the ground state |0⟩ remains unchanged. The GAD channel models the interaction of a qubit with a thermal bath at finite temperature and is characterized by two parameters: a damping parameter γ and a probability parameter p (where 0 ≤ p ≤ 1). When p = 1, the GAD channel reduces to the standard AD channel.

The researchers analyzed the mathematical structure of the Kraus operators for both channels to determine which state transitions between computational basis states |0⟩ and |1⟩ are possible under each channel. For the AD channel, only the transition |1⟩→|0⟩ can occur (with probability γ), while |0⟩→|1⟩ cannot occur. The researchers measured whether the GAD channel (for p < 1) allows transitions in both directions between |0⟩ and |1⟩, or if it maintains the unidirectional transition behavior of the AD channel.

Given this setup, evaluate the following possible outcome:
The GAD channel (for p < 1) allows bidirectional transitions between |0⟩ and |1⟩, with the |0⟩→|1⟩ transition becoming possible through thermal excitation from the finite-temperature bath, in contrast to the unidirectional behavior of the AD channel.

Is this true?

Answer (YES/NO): YES